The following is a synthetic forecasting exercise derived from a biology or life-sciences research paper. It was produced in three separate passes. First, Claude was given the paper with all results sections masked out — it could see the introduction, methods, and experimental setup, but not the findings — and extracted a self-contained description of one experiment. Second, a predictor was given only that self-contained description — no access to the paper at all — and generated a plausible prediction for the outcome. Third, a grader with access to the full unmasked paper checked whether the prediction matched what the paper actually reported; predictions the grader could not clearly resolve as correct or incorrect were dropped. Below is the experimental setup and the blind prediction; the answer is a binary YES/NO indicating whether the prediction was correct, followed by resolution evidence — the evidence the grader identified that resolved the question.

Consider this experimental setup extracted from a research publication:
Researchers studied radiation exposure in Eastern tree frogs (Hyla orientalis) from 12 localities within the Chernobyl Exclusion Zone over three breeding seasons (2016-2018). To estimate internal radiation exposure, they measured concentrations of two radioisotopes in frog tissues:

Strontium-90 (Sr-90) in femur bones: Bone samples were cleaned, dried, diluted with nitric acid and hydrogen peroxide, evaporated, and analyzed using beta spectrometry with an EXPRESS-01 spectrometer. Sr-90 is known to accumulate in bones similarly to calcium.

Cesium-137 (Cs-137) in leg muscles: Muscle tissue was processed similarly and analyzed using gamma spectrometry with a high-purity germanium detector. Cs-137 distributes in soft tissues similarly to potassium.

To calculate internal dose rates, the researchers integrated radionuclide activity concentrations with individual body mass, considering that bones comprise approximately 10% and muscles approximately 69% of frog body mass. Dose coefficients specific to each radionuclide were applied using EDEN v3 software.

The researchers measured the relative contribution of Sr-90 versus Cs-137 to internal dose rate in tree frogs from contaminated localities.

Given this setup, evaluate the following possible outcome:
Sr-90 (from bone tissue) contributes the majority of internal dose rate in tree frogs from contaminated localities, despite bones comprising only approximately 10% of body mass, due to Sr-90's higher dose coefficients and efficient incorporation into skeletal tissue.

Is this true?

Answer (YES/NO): YES